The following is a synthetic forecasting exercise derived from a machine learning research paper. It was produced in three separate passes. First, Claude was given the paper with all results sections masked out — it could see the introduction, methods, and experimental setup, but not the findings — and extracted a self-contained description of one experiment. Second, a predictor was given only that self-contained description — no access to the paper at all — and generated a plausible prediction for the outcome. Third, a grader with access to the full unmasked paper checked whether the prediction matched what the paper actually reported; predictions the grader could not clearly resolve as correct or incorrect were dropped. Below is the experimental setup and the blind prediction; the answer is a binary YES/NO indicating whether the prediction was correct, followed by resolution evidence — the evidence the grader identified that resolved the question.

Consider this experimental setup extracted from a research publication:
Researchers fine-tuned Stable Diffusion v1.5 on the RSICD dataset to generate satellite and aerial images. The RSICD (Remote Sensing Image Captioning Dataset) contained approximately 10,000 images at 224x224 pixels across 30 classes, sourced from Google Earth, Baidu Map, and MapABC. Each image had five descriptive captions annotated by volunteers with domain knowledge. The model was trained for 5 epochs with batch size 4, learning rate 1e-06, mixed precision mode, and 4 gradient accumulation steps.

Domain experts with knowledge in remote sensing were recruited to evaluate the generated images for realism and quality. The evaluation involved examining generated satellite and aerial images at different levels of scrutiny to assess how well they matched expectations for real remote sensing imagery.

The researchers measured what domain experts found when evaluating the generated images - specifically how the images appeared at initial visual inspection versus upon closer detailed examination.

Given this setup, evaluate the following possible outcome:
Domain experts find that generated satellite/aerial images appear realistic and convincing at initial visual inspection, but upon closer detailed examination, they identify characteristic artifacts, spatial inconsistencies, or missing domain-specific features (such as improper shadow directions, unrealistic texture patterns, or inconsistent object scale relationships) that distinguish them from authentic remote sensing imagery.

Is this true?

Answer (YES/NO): YES